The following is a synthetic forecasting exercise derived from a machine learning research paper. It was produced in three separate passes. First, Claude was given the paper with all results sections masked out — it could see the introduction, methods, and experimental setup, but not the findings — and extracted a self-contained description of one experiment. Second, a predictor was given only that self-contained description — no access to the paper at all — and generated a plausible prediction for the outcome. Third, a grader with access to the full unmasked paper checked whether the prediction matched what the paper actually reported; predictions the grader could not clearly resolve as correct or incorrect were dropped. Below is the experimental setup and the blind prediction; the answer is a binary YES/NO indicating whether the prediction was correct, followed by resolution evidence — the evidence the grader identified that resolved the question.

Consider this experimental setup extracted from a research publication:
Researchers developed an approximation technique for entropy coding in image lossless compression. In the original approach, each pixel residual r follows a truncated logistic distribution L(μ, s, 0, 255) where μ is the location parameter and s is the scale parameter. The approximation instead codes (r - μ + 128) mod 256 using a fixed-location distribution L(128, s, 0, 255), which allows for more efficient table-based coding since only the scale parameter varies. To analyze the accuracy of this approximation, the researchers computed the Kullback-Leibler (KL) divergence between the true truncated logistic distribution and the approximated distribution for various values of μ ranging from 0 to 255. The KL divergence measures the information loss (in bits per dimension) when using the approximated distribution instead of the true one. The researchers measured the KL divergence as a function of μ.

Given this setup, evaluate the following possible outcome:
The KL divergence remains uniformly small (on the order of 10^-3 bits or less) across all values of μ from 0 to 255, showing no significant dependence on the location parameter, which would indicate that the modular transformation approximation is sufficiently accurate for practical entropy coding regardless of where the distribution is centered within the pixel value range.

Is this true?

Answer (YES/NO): NO